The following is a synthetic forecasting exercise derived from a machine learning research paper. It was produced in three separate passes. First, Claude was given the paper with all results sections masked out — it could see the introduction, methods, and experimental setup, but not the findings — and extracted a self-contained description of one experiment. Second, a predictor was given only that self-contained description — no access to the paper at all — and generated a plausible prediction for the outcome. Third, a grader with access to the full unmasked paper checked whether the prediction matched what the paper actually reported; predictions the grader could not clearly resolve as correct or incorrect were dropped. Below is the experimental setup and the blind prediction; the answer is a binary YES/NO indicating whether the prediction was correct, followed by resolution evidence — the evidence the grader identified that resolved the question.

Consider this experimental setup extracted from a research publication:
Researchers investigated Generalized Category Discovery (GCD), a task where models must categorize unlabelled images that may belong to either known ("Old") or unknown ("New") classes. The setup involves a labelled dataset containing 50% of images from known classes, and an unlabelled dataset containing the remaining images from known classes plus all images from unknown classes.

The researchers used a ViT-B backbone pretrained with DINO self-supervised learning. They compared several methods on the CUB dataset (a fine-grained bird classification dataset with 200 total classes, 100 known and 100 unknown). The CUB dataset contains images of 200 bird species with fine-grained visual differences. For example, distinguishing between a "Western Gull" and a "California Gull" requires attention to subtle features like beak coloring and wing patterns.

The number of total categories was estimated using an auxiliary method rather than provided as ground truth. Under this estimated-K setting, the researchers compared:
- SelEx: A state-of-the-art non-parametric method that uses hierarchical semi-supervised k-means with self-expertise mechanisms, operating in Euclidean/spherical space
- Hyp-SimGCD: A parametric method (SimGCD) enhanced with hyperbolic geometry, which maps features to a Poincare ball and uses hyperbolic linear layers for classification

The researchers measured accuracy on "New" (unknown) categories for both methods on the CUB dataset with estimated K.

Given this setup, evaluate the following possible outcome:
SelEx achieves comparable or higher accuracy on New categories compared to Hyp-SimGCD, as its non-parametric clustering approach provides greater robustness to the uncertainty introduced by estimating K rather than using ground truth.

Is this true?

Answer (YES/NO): YES